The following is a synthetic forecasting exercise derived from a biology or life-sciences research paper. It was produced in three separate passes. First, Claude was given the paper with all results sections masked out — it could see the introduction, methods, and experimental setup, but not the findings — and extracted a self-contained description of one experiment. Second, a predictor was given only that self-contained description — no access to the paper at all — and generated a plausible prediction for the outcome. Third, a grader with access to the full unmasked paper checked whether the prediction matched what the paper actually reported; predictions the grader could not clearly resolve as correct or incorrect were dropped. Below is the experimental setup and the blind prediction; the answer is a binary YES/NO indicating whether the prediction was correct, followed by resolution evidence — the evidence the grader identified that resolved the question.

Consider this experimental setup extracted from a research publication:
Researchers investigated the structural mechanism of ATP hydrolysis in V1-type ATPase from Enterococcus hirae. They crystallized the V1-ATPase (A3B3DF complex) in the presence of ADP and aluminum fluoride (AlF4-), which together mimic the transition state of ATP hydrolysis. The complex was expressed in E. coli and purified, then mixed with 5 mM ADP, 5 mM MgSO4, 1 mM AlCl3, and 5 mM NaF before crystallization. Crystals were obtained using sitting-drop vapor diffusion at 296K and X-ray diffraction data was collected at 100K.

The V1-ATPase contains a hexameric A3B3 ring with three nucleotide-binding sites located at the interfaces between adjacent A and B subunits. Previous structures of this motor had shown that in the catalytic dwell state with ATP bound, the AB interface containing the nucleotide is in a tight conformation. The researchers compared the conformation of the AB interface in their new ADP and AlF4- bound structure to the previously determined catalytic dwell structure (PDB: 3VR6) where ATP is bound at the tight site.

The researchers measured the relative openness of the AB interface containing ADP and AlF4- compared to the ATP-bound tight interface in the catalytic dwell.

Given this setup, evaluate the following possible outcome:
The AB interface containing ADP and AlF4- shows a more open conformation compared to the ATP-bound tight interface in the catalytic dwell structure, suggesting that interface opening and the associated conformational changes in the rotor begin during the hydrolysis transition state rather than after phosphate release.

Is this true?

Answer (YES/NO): YES